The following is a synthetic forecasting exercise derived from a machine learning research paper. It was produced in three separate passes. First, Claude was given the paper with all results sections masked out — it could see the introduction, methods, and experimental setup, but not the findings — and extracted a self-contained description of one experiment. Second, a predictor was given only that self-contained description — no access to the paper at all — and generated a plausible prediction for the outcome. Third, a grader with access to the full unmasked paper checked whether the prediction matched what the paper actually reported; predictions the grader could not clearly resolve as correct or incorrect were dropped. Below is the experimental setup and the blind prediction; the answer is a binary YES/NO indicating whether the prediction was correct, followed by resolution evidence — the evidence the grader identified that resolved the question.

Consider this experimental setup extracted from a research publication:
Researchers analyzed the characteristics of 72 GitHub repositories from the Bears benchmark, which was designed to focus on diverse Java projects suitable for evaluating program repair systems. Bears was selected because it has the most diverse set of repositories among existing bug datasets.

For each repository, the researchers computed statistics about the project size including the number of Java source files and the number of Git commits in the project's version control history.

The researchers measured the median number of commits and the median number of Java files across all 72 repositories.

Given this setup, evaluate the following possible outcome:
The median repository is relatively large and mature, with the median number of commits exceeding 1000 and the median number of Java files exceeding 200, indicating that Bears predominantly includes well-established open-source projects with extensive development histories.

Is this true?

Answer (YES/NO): YES